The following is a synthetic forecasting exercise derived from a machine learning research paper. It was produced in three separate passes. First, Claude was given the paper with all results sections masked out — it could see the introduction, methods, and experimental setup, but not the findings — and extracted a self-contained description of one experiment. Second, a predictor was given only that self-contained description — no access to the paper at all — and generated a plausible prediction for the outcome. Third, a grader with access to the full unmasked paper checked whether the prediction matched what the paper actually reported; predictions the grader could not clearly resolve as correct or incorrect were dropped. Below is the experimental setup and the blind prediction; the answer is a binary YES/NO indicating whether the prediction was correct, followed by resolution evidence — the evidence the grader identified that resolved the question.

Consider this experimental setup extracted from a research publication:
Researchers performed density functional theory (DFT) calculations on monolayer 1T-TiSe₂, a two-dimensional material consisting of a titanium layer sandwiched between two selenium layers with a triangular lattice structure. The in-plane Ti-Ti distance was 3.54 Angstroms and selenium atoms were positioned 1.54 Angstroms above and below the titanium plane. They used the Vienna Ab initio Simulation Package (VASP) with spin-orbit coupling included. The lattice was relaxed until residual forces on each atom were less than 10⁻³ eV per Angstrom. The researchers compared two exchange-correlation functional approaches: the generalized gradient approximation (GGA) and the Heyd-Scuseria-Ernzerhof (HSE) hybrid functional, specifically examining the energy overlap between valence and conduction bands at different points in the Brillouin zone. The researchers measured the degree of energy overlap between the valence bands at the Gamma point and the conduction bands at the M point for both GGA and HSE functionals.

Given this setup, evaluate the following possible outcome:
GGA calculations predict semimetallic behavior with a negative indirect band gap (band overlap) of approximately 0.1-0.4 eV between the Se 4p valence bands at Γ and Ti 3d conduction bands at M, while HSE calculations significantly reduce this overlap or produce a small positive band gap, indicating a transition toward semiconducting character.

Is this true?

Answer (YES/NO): NO